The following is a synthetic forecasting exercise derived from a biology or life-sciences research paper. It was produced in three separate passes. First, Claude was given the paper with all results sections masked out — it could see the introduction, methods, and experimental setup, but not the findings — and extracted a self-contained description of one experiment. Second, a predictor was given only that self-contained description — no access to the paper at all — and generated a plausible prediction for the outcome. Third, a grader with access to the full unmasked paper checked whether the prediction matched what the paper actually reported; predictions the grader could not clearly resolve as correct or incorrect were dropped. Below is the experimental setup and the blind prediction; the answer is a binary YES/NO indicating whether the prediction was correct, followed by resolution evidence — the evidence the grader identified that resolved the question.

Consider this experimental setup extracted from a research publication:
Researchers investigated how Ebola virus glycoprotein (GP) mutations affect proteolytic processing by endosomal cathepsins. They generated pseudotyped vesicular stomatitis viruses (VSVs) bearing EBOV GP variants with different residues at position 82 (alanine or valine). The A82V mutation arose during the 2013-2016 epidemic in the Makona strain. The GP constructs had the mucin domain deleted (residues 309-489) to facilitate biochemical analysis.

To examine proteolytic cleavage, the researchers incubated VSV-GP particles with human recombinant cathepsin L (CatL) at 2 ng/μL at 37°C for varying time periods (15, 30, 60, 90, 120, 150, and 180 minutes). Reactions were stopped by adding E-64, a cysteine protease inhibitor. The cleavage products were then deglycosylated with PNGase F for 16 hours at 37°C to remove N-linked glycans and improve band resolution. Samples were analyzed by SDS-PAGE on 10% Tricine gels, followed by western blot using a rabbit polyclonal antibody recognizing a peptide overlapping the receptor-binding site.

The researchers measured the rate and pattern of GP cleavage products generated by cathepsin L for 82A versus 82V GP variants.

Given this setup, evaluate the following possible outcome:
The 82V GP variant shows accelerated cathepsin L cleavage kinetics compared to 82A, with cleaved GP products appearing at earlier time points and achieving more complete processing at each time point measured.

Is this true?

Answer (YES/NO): NO